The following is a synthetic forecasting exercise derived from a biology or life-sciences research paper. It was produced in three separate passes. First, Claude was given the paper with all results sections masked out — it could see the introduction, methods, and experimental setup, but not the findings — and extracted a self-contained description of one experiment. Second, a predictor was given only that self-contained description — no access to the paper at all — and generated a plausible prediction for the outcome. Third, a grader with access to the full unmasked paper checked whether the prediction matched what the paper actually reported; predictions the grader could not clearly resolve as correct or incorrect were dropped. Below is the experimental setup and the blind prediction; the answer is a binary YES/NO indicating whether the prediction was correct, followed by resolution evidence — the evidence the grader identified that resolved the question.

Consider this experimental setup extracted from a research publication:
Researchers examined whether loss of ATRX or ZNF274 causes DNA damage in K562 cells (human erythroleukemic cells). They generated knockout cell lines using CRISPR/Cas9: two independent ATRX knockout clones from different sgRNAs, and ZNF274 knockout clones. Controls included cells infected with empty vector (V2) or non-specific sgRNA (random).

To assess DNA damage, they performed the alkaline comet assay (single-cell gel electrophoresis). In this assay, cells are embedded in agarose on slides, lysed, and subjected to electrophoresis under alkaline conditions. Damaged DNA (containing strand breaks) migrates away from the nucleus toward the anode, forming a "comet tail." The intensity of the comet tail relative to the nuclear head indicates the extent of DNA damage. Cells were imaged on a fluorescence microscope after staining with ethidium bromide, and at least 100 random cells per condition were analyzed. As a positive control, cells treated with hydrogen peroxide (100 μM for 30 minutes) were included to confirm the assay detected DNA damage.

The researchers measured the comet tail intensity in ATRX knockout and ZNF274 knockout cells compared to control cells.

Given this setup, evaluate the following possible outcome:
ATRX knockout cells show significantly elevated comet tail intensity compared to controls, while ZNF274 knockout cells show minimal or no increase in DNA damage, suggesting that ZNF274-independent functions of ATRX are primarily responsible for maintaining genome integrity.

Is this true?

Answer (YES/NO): NO